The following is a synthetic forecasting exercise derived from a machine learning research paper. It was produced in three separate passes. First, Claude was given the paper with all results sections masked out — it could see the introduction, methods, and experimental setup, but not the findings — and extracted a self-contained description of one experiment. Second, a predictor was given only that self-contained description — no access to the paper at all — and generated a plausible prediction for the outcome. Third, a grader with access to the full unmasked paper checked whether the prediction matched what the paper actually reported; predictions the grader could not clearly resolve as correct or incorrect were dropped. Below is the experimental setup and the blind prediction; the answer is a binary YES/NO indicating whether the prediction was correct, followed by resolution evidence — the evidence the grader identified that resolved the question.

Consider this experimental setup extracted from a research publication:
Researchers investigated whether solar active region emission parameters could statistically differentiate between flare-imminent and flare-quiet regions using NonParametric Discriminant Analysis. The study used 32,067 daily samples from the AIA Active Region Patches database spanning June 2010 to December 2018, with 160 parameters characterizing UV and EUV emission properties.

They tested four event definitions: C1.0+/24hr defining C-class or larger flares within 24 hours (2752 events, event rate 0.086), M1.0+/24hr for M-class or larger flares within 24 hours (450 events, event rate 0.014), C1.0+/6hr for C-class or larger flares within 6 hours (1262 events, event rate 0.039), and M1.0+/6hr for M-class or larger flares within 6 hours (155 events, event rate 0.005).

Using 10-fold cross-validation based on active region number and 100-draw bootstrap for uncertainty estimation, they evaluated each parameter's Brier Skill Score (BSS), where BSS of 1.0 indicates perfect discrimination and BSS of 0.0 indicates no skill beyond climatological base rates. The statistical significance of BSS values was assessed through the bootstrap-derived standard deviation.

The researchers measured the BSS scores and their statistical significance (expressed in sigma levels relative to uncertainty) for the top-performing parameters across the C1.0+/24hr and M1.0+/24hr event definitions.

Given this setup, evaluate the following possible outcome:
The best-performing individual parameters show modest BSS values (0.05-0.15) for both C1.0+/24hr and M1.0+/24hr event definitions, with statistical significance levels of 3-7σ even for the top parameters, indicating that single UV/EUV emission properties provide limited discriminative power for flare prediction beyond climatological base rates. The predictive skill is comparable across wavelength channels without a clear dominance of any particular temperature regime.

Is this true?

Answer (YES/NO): NO